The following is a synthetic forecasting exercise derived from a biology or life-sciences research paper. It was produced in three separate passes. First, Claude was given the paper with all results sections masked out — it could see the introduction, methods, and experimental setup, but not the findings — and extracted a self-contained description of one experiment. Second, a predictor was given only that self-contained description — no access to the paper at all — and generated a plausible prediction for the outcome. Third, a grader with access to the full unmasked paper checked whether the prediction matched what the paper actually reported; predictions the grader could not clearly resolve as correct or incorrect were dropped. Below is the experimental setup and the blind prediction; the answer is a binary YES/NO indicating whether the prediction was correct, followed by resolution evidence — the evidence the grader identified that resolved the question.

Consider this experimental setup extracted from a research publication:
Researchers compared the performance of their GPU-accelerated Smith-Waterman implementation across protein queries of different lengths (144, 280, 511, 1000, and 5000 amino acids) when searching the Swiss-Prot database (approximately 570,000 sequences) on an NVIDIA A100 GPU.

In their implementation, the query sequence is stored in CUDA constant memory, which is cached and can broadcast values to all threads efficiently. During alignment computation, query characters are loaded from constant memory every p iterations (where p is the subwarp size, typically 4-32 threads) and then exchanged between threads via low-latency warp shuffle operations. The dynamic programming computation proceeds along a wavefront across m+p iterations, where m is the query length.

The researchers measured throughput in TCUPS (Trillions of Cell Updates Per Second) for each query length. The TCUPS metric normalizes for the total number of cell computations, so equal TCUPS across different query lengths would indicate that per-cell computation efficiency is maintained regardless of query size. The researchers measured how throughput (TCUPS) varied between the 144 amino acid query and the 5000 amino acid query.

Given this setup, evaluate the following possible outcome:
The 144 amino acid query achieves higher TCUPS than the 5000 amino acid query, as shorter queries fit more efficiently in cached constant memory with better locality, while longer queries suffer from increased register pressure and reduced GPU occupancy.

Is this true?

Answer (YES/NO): NO